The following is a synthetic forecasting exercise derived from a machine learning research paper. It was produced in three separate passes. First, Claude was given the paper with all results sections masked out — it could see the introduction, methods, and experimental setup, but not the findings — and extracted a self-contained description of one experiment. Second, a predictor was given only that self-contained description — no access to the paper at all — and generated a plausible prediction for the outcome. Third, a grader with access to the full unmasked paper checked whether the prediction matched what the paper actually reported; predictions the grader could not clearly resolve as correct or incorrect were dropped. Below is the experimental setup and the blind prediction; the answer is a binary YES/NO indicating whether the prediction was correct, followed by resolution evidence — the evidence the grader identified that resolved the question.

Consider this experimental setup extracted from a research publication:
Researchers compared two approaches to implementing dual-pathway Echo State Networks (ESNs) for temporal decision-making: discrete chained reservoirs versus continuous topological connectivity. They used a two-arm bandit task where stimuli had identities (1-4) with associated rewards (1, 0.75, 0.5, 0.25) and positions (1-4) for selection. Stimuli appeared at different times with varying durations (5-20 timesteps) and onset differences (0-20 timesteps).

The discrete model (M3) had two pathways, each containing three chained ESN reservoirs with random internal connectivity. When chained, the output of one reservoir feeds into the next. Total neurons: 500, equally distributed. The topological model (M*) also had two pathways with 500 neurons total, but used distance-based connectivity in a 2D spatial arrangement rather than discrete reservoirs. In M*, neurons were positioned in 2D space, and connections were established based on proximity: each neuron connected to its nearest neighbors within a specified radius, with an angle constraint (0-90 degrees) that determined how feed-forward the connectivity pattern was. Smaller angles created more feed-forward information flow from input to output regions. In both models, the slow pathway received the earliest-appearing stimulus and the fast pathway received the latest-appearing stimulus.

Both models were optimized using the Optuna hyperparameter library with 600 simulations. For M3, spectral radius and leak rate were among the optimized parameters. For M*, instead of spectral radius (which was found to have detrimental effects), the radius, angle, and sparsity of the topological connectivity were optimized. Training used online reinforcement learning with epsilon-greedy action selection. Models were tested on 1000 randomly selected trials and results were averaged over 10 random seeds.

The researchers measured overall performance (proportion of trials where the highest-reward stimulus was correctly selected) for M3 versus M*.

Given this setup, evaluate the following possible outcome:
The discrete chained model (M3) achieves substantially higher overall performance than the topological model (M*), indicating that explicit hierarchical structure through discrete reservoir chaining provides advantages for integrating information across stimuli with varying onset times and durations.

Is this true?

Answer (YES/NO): NO